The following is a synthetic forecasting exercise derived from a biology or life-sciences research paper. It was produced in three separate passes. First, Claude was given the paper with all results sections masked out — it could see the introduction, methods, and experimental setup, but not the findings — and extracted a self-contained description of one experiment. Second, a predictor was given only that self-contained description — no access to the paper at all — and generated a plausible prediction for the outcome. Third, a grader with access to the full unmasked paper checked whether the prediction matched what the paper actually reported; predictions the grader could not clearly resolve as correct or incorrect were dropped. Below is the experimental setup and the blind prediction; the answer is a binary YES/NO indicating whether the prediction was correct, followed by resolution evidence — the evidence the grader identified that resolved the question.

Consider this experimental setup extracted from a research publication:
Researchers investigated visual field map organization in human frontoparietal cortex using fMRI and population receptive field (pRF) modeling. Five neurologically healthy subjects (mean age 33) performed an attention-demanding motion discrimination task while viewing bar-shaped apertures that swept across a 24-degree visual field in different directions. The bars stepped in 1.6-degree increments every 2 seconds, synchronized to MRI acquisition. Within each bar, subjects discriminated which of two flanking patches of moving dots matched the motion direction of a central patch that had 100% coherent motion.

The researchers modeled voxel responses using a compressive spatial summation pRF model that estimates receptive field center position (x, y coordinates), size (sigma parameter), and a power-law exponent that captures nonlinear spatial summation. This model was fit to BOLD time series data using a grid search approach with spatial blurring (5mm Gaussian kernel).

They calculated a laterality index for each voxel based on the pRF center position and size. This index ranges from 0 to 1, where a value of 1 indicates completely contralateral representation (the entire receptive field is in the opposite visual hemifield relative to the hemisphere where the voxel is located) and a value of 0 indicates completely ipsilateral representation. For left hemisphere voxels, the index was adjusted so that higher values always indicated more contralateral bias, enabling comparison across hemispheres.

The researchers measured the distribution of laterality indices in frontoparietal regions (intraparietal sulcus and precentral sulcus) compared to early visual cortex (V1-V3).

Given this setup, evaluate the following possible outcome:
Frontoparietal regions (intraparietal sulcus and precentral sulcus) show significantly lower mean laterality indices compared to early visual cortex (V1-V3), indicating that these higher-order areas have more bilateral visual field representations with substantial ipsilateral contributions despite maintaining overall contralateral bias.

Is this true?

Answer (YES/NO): YES